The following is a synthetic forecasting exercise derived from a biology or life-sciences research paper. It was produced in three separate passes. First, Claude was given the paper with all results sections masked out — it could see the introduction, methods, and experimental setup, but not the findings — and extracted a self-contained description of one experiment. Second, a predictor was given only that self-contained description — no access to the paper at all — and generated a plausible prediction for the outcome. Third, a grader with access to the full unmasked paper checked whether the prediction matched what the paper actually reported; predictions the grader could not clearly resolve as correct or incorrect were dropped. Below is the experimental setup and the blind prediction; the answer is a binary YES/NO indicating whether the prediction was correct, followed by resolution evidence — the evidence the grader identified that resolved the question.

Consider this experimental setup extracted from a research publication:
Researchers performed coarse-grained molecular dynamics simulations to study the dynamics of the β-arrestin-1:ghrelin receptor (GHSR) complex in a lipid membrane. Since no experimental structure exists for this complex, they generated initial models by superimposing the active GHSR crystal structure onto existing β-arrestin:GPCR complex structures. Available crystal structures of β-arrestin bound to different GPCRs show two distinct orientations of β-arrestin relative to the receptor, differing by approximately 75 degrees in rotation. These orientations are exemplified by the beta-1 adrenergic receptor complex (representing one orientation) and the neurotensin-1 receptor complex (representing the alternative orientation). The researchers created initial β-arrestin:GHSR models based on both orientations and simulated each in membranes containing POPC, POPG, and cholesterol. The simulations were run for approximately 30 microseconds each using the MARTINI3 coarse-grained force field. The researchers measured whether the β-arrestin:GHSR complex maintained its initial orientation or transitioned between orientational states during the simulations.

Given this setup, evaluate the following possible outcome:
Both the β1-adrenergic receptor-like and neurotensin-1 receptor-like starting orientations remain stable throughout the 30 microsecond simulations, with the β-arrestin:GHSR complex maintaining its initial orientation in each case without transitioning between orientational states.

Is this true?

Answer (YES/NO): NO